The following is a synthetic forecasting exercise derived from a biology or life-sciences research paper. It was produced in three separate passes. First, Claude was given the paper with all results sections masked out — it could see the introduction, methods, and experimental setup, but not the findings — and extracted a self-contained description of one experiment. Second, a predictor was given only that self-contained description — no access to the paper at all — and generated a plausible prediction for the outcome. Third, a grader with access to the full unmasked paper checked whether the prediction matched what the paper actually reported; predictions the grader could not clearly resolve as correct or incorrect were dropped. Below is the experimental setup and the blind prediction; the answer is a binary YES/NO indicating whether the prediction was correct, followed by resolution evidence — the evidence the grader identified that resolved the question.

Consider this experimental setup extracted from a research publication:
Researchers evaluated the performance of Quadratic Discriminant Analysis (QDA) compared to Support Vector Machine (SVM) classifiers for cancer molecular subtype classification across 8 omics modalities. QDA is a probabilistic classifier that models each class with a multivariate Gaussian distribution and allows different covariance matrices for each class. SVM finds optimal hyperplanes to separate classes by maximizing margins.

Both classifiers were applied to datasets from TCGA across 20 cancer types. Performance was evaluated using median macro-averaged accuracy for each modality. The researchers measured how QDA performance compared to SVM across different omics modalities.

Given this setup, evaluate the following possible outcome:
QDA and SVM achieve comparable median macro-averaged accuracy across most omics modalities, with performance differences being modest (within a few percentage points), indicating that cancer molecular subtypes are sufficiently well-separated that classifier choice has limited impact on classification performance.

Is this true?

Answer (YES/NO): NO